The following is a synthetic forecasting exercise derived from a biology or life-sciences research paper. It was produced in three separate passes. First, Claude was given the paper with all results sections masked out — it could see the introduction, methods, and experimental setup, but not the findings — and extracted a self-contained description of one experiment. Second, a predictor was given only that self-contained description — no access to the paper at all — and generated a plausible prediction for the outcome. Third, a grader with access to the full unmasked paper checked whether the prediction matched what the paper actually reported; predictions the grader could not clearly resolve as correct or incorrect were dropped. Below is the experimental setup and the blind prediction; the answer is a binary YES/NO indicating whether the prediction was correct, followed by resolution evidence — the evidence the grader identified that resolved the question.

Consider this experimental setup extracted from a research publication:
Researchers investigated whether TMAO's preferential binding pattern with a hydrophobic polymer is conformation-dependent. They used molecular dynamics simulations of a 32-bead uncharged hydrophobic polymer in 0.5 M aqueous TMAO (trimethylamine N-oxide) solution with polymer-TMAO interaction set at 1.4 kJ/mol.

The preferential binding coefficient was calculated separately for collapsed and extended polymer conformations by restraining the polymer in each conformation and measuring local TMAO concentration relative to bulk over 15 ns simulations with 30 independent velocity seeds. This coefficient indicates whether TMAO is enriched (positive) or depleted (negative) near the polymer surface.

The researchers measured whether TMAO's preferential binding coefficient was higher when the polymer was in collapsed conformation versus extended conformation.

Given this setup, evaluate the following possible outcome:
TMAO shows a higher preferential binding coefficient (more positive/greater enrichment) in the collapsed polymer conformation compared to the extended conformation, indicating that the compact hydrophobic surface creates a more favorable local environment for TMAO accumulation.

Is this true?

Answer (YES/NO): YES